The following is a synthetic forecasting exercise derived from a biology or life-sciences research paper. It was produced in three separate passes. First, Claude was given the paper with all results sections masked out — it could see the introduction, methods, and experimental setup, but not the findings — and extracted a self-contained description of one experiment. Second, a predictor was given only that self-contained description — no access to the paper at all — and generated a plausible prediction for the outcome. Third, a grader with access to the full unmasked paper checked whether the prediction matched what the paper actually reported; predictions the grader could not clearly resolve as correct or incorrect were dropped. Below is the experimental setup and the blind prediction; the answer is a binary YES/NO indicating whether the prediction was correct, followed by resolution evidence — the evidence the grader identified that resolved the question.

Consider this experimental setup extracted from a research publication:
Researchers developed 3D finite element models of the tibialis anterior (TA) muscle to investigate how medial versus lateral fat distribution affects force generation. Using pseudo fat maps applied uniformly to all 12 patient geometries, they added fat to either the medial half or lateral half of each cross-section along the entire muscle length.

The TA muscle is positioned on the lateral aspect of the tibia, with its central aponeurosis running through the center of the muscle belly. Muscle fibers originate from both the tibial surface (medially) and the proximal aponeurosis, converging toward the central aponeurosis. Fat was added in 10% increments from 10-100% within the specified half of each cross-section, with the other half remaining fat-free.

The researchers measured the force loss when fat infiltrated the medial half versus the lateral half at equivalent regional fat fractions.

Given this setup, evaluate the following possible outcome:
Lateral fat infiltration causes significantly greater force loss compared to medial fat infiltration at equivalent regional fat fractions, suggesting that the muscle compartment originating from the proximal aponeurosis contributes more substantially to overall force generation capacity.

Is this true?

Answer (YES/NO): NO